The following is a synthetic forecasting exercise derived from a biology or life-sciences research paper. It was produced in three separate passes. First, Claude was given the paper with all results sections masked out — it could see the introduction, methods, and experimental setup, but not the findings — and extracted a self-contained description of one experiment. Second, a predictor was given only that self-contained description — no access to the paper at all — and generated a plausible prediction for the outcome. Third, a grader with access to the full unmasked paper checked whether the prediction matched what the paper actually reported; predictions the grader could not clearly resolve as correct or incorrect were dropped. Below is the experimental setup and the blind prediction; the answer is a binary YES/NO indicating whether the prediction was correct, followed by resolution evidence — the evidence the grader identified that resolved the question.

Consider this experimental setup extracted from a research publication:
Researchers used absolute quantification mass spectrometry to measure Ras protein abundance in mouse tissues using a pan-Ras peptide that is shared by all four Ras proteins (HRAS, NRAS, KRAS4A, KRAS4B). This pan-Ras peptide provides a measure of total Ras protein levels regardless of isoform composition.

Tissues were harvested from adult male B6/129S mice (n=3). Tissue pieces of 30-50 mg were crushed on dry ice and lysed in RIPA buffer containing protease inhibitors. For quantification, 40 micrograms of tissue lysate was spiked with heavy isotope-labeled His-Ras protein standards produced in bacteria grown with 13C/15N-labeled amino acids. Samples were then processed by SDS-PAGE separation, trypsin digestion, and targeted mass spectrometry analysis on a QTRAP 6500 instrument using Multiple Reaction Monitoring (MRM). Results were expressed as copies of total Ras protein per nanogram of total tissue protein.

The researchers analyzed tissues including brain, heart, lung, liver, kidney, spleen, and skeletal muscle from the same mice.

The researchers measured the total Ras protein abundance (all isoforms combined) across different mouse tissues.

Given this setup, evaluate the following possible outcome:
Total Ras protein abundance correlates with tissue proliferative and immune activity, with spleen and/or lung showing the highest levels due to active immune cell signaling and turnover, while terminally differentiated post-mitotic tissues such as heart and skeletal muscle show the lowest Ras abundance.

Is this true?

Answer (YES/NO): NO